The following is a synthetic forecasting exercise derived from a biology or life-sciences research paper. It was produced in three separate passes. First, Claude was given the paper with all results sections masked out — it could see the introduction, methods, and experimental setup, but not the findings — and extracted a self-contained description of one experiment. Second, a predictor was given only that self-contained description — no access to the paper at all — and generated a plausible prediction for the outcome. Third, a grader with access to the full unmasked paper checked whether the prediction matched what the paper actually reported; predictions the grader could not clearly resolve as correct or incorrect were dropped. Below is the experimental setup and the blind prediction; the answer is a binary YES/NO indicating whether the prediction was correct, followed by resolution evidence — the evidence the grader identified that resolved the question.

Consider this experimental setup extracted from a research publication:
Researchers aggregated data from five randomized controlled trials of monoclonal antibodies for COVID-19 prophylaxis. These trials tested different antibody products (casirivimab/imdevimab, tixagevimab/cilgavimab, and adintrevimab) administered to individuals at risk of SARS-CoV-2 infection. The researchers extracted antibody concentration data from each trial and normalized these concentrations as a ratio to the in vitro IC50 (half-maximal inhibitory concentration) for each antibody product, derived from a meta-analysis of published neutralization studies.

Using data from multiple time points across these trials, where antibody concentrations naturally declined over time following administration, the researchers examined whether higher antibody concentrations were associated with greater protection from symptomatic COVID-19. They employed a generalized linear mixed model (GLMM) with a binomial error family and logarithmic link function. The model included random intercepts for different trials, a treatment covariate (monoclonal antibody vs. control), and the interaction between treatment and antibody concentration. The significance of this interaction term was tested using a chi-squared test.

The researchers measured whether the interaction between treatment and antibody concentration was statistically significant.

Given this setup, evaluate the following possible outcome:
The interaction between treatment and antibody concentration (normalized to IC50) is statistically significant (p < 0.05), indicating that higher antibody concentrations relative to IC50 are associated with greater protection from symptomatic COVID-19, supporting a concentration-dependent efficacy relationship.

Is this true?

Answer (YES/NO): YES